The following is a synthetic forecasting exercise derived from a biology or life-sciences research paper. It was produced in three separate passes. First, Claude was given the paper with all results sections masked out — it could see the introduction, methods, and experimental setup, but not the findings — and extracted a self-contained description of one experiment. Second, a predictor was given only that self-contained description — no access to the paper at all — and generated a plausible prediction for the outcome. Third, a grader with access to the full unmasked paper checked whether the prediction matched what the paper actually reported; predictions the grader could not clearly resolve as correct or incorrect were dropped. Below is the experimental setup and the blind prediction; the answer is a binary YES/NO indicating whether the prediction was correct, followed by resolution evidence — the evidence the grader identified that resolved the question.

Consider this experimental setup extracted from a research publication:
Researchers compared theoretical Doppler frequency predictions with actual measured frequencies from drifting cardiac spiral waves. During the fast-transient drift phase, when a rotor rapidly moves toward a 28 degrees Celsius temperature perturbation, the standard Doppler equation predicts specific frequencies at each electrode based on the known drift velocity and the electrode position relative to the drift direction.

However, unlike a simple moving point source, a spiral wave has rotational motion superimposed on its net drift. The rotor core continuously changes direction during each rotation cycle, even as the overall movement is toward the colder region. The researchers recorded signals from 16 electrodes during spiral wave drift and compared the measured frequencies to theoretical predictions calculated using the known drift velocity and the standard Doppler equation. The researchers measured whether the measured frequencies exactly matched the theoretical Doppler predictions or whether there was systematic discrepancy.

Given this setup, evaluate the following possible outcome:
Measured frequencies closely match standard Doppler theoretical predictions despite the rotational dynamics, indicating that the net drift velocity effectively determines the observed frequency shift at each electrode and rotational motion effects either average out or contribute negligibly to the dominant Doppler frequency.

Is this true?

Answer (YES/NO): NO